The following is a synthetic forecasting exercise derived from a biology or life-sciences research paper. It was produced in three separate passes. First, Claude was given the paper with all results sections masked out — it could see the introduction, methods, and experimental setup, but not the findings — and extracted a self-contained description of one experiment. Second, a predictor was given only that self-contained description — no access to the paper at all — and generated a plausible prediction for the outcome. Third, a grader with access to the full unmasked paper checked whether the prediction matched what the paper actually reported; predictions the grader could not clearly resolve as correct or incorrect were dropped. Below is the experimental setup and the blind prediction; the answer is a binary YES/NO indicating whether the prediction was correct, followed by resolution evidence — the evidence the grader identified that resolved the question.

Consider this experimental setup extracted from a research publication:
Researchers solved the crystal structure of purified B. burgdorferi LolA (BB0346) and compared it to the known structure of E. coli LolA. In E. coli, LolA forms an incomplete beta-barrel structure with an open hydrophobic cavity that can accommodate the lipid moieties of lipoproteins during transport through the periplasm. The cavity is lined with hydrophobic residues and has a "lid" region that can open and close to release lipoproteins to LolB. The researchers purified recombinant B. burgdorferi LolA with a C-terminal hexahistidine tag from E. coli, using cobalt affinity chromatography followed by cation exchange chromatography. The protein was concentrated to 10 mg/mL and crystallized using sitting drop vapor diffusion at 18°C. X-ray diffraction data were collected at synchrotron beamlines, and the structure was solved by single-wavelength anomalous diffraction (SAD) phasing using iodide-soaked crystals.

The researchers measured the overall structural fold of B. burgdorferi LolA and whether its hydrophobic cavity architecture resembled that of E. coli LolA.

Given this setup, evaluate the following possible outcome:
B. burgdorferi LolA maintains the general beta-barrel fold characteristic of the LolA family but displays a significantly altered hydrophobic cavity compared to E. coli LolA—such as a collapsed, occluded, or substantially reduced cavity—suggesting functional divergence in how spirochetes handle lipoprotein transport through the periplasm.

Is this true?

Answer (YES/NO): NO